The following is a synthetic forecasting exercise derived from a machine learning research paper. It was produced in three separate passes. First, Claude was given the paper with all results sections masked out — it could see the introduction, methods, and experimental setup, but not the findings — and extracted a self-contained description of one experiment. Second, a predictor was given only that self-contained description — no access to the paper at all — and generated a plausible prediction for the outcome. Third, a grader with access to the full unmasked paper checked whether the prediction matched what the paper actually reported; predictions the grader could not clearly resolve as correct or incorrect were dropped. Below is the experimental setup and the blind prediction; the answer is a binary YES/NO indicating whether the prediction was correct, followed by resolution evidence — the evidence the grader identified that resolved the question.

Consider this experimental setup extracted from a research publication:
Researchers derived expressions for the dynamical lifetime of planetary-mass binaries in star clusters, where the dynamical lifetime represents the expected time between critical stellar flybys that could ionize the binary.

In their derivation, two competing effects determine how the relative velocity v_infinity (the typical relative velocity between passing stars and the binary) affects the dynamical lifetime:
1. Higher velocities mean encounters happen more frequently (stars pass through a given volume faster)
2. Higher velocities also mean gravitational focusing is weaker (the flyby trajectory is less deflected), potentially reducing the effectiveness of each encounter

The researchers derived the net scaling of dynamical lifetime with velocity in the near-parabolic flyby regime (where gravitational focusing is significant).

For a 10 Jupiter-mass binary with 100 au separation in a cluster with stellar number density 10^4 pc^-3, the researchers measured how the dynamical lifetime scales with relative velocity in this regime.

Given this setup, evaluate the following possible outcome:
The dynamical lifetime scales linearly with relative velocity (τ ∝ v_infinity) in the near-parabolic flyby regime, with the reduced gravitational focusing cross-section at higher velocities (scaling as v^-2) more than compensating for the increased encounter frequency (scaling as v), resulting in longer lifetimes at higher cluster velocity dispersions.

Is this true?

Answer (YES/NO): YES